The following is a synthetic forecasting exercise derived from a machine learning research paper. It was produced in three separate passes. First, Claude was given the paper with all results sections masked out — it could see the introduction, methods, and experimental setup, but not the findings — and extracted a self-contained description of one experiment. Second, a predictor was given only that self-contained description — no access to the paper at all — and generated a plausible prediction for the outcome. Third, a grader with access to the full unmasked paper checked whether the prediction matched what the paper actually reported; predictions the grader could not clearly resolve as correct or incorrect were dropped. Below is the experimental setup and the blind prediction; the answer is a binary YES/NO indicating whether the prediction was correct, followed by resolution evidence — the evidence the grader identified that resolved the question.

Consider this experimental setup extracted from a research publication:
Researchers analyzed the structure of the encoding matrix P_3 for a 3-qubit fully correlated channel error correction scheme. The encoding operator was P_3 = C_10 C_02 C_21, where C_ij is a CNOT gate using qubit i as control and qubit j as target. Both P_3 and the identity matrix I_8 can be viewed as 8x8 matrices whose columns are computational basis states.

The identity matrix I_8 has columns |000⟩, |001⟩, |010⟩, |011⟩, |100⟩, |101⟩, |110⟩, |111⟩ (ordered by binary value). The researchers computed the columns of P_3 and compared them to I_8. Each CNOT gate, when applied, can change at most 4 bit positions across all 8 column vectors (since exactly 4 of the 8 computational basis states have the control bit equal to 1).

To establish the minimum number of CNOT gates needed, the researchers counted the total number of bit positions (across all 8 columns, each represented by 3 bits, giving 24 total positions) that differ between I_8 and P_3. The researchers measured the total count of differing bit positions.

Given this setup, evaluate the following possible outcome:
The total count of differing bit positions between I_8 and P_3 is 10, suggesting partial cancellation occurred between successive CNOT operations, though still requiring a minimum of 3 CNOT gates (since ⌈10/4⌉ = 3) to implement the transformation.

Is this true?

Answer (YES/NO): NO